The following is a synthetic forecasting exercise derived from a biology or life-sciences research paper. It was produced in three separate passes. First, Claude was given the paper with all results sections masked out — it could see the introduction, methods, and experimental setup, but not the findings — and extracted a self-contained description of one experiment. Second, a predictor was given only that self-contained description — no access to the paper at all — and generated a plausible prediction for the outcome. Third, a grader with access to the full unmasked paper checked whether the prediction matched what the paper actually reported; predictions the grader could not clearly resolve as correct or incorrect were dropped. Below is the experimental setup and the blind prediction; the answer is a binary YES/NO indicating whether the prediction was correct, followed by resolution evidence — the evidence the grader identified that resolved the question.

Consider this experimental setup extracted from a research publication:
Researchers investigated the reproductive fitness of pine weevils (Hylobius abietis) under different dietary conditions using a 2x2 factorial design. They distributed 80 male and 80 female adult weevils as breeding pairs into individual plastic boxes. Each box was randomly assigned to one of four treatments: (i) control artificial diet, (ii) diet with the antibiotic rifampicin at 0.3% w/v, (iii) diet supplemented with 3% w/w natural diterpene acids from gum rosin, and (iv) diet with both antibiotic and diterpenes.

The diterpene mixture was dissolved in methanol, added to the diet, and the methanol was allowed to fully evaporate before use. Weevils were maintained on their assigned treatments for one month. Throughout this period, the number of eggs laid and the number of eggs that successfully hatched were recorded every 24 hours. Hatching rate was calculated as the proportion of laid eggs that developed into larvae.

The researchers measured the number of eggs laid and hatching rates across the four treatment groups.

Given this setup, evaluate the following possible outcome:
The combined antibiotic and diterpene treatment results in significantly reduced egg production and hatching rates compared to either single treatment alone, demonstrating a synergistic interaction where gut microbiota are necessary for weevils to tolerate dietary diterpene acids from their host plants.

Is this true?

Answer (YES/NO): NO